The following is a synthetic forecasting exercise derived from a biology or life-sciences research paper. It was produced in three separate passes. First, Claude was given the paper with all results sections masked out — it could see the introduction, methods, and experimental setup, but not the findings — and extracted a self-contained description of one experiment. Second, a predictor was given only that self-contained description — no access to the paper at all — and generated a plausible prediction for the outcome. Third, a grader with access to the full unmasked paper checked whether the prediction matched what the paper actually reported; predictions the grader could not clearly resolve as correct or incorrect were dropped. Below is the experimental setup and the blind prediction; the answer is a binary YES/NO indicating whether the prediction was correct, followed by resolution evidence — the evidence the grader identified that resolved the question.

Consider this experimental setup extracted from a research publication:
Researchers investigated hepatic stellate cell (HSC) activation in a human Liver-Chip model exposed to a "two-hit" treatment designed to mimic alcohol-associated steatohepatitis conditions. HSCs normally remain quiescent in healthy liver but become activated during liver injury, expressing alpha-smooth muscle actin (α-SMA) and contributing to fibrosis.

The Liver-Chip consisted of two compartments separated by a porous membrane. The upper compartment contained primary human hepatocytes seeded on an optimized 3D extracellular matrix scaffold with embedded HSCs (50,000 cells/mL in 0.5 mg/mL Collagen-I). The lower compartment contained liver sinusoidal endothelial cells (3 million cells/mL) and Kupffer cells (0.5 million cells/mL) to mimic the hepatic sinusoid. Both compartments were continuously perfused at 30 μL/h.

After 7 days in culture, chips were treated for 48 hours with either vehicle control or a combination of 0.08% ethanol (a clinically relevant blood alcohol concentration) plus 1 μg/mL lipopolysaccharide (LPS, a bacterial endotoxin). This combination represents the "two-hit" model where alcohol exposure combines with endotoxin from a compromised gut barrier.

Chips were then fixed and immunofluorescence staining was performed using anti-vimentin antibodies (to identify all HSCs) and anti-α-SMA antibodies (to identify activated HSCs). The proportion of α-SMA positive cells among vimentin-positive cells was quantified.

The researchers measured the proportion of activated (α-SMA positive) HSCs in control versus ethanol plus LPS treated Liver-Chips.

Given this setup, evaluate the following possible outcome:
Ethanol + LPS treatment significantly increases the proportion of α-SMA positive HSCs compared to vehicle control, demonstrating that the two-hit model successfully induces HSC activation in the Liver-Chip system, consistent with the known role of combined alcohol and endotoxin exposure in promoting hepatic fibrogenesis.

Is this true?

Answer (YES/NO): NO